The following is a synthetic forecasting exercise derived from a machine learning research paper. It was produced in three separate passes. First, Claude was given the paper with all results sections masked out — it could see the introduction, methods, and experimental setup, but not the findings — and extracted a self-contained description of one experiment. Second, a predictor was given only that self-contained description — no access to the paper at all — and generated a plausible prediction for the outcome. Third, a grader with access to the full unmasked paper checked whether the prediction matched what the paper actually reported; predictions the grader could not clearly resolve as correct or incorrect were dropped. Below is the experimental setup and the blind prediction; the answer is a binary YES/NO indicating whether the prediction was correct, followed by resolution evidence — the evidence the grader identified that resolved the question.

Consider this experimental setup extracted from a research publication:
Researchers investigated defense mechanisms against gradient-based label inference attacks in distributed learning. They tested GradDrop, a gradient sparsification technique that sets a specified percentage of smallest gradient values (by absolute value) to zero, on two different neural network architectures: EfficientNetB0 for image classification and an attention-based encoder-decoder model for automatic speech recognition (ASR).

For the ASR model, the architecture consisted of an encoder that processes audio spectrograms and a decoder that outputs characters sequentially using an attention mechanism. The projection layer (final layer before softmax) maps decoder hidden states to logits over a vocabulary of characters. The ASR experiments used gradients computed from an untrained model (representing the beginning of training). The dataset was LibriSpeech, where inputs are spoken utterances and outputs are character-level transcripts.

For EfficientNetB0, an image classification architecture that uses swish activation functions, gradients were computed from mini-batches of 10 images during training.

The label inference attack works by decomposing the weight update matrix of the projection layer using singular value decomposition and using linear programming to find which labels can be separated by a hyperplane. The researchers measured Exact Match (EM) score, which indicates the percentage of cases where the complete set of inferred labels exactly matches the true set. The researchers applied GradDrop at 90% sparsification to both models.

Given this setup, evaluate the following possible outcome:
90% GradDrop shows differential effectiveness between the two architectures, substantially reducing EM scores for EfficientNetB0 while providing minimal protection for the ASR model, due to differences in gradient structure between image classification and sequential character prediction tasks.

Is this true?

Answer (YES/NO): YES